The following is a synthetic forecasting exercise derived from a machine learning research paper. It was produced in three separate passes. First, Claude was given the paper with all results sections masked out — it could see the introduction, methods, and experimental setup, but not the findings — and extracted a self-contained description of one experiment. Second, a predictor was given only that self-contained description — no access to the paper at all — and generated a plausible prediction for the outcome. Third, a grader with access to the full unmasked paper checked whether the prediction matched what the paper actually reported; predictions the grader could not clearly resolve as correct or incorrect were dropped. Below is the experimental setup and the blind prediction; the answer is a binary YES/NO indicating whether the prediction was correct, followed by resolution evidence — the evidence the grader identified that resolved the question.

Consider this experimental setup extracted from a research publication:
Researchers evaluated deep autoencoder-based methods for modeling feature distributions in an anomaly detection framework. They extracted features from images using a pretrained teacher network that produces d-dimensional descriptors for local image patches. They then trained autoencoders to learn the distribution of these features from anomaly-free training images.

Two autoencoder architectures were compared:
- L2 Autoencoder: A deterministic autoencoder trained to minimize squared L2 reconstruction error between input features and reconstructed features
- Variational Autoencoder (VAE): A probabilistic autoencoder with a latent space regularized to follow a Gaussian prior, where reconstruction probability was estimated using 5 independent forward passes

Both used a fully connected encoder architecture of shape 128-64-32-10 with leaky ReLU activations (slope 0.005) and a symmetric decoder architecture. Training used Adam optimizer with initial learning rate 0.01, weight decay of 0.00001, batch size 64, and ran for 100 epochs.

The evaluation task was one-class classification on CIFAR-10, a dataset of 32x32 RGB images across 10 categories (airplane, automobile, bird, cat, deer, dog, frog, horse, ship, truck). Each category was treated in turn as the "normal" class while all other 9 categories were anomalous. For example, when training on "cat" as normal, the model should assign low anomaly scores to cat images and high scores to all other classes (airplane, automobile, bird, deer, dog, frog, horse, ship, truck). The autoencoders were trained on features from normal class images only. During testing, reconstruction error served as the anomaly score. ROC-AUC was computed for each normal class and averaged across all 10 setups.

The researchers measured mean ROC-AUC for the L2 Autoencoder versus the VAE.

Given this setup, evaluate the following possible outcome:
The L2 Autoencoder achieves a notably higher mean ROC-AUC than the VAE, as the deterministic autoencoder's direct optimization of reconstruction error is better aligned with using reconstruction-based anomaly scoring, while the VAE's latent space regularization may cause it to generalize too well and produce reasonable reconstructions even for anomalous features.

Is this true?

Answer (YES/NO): YES